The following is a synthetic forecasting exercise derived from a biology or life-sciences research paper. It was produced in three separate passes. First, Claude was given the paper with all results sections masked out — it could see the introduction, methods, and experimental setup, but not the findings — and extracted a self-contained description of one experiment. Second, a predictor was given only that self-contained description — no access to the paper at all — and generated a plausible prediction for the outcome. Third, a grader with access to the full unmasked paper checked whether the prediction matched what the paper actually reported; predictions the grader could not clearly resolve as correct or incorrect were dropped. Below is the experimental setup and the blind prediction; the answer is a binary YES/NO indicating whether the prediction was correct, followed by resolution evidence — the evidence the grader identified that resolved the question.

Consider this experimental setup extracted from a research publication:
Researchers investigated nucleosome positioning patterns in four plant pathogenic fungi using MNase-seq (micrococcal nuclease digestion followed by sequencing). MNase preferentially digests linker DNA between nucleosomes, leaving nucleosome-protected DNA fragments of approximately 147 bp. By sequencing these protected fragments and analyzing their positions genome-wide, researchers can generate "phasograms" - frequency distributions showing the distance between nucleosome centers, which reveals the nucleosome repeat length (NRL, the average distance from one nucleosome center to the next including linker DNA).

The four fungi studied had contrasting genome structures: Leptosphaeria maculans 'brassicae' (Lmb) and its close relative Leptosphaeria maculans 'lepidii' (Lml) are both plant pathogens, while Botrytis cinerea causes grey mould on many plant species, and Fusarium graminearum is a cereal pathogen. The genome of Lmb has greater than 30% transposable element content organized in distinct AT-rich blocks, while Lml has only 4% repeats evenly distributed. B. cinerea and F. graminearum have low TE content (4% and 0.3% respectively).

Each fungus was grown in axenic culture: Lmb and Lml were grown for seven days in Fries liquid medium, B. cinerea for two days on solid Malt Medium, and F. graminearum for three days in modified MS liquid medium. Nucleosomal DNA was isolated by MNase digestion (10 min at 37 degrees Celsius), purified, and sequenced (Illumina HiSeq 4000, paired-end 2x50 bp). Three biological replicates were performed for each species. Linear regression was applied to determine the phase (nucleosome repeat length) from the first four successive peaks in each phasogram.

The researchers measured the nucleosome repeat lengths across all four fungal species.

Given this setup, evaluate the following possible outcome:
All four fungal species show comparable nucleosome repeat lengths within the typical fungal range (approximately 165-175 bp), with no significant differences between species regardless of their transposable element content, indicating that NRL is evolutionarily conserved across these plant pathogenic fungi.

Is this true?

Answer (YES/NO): NO